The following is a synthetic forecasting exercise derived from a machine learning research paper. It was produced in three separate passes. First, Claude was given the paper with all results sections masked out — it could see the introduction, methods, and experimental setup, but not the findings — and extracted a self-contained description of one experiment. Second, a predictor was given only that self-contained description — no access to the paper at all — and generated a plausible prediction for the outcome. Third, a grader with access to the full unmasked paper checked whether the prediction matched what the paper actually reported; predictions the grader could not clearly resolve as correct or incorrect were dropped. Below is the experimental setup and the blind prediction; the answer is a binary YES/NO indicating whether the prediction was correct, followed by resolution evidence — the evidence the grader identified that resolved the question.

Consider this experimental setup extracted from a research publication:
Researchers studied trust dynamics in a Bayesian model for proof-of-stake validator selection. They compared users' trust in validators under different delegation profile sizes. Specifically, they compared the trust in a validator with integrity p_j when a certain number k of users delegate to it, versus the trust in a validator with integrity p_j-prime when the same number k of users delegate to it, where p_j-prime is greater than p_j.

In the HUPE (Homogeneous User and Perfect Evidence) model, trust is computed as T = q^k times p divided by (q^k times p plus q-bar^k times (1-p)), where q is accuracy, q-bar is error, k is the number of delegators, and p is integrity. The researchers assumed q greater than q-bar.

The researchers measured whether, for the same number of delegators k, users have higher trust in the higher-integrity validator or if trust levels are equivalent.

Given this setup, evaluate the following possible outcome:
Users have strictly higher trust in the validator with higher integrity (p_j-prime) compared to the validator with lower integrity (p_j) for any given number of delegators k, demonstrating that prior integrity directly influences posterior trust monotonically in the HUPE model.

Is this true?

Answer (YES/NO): YES